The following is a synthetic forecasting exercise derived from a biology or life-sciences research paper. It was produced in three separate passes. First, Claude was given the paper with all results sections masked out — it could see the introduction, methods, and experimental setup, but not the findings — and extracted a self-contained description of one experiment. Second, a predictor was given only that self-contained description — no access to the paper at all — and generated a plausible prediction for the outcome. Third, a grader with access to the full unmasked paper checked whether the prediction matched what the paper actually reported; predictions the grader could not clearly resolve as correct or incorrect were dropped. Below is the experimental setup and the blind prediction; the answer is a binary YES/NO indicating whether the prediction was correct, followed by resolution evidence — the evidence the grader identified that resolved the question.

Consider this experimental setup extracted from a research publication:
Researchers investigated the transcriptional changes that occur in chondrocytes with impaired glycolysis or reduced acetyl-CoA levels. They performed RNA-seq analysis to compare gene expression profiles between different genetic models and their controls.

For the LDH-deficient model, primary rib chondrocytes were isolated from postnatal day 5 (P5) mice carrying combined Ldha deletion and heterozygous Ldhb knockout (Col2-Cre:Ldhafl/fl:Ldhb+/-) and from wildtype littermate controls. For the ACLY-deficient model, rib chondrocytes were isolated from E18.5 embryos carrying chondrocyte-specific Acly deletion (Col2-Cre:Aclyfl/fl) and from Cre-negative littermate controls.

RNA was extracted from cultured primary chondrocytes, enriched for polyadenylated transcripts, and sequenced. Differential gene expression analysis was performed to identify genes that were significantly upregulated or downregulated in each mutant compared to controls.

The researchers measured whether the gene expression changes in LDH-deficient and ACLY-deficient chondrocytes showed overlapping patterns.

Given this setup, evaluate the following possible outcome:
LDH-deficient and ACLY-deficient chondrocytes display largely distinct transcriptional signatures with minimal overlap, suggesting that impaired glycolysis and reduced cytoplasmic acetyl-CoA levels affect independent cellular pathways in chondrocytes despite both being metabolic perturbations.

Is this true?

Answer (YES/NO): NO